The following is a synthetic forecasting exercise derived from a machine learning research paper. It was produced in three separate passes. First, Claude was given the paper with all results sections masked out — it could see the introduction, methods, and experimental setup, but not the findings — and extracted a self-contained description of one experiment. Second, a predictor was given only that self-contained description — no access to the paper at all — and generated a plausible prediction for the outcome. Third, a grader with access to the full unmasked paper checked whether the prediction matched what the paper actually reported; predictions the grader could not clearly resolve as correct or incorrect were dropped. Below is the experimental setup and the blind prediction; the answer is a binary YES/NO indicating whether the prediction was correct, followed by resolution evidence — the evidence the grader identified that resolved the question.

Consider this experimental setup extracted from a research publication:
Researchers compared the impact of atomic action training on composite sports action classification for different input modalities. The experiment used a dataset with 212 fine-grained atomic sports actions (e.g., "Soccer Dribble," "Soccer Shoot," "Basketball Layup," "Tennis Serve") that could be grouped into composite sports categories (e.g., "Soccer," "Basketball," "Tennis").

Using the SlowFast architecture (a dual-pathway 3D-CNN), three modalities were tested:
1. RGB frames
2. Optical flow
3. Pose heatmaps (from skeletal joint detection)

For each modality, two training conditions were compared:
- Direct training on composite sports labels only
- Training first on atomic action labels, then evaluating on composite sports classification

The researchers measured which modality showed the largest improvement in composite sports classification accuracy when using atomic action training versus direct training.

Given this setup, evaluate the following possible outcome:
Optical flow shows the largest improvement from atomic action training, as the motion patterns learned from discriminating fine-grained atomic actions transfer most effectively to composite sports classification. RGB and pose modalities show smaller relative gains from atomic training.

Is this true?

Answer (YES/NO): NO